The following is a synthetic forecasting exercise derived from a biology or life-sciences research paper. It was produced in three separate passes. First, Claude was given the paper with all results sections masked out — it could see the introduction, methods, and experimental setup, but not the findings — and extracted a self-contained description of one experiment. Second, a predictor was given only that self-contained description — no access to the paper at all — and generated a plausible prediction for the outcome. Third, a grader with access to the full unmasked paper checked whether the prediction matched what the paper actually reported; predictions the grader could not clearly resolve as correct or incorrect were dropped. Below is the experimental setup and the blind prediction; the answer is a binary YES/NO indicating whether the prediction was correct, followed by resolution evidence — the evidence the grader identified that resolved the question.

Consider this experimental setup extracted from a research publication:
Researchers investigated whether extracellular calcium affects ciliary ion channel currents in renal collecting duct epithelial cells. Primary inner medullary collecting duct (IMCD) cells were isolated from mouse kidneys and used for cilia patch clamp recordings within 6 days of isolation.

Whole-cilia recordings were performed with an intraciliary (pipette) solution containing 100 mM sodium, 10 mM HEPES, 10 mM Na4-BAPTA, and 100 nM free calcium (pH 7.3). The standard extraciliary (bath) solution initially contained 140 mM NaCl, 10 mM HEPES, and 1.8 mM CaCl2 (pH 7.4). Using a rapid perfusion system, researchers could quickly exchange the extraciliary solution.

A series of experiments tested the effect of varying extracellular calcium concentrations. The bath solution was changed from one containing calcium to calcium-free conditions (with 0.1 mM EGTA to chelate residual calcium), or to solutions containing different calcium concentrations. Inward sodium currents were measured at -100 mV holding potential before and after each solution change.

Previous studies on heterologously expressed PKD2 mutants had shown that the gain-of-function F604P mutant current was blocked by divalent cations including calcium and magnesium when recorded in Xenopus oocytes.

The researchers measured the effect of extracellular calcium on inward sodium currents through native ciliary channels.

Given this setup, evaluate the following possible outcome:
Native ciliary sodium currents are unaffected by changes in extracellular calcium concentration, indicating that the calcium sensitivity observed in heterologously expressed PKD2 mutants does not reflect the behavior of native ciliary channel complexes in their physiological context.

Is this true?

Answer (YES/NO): NO